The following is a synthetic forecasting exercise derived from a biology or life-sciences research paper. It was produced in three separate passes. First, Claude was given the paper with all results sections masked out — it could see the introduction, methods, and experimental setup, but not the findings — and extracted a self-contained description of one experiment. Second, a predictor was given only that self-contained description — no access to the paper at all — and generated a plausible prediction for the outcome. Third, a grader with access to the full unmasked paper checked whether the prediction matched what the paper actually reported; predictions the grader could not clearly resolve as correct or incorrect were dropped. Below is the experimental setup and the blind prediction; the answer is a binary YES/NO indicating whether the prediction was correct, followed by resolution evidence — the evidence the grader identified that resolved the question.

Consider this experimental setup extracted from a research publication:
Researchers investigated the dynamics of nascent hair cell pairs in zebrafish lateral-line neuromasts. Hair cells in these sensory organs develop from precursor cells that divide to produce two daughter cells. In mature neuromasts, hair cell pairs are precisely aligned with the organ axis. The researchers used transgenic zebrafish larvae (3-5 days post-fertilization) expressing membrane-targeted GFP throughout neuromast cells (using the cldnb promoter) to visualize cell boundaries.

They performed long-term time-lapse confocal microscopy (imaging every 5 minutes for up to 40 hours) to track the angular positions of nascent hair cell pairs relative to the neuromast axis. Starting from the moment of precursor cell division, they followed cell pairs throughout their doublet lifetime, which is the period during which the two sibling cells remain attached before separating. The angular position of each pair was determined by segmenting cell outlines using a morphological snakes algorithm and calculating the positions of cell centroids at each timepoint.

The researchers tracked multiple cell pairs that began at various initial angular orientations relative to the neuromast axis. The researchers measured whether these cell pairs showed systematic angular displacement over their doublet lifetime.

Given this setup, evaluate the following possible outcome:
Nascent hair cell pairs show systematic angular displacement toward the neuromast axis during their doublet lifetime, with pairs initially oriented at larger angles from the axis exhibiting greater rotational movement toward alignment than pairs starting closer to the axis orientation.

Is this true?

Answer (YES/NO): NO